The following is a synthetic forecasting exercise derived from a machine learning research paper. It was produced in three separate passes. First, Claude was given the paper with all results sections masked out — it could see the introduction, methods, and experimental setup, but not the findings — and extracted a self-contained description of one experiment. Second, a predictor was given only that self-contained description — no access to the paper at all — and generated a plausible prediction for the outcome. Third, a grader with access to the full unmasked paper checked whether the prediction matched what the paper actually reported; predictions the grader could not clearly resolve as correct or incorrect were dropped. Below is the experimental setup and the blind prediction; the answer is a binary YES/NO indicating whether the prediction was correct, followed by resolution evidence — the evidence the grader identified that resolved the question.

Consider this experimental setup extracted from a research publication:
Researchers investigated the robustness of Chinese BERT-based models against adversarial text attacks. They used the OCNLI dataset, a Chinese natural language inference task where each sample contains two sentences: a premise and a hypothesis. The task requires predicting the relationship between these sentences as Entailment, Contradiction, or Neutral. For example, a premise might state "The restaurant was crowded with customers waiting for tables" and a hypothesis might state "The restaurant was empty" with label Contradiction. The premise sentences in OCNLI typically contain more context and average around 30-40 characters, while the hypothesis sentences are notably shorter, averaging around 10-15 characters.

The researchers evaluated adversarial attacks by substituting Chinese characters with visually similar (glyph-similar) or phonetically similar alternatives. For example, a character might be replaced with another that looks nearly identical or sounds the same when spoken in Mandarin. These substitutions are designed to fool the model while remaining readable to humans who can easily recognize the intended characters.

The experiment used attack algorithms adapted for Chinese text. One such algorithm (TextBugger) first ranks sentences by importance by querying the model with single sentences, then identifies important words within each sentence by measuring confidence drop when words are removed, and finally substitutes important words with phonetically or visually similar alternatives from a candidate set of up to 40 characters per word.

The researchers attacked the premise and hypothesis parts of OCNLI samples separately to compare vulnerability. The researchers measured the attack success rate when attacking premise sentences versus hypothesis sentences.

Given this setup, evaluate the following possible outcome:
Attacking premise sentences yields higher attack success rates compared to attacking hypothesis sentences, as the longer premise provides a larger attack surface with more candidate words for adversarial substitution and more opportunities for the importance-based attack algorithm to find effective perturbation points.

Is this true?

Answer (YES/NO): NO